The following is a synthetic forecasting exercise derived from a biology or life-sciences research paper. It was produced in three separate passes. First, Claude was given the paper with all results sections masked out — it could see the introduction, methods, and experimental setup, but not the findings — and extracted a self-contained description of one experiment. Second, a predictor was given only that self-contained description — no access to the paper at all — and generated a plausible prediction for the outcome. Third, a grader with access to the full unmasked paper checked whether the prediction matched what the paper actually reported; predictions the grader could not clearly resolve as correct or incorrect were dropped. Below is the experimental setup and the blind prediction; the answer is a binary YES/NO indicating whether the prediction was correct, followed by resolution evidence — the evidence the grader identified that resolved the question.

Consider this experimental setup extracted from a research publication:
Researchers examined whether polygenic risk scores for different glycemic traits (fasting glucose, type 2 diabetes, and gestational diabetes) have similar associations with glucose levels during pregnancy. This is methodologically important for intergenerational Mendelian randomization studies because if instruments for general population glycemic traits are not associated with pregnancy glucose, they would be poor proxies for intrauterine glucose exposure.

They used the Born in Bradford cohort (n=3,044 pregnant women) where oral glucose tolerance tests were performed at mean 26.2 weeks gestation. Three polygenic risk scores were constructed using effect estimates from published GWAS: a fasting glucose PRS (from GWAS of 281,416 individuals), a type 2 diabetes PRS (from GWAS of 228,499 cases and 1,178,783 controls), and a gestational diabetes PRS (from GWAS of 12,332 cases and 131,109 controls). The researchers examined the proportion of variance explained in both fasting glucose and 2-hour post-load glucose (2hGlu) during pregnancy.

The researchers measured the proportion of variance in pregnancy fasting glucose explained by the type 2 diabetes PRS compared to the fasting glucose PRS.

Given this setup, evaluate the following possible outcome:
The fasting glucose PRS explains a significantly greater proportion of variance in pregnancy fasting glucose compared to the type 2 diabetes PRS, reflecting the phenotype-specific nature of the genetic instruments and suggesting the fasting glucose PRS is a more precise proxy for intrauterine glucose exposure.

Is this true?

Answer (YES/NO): YES